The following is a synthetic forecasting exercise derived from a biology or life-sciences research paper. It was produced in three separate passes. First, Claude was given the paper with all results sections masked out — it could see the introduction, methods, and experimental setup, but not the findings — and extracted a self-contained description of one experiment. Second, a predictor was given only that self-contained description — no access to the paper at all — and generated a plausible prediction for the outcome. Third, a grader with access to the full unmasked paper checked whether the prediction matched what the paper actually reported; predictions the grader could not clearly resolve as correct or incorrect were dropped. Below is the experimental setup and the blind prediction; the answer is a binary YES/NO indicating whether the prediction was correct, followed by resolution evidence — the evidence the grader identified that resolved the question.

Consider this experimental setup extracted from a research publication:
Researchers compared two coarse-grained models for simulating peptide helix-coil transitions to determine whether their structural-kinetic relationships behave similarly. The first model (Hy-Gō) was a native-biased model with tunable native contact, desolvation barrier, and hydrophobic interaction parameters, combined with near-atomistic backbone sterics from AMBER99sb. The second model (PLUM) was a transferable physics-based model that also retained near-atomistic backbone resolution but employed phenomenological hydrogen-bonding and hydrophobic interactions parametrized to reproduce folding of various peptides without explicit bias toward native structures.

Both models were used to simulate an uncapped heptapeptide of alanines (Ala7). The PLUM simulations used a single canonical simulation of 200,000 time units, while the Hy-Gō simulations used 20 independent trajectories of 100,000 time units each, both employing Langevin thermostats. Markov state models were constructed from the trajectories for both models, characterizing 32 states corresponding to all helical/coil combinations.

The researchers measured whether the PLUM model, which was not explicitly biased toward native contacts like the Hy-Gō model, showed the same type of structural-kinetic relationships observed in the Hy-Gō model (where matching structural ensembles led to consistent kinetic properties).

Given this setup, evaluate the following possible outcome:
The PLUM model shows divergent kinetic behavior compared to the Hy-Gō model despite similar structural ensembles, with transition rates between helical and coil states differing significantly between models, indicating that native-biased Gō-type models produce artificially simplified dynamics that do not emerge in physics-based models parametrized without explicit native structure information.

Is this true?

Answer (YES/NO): NO